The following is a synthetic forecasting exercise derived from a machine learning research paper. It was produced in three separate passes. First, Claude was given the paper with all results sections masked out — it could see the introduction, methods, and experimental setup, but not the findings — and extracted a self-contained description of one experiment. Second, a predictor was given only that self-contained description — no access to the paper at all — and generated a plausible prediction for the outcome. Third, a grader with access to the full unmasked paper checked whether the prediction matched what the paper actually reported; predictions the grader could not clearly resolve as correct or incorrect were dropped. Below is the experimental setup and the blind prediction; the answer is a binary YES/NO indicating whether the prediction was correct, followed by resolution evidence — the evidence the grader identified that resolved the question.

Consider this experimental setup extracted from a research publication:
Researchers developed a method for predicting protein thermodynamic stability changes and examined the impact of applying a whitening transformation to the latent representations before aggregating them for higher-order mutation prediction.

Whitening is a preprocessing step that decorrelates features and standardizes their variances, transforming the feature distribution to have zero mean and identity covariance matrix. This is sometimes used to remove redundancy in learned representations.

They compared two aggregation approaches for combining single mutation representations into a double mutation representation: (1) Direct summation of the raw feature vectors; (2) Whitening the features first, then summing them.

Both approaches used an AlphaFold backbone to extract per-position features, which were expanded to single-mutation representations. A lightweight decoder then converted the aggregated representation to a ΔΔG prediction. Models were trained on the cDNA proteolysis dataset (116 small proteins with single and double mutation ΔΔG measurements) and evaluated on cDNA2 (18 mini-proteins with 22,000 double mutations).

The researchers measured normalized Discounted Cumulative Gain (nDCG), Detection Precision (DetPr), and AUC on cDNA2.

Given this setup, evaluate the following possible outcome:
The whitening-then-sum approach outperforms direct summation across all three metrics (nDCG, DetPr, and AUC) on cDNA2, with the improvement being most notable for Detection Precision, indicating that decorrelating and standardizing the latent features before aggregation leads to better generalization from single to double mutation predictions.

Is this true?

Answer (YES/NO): NO